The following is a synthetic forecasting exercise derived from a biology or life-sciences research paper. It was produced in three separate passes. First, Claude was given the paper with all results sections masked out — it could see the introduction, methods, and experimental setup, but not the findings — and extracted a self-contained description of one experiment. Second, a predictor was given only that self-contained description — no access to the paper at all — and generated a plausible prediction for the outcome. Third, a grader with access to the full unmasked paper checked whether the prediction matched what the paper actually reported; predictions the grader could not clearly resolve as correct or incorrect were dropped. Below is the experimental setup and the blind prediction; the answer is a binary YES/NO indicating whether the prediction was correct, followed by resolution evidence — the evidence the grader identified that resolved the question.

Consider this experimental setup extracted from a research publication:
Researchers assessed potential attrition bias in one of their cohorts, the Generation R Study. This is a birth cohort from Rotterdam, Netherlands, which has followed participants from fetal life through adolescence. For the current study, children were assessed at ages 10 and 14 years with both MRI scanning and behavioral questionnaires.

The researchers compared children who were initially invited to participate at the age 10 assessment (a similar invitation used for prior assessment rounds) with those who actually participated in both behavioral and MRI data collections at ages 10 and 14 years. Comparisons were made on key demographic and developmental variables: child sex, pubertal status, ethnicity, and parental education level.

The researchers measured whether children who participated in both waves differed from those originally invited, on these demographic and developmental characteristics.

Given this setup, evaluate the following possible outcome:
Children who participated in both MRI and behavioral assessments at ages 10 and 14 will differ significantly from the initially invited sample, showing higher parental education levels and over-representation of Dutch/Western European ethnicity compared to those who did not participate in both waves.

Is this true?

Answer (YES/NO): NO